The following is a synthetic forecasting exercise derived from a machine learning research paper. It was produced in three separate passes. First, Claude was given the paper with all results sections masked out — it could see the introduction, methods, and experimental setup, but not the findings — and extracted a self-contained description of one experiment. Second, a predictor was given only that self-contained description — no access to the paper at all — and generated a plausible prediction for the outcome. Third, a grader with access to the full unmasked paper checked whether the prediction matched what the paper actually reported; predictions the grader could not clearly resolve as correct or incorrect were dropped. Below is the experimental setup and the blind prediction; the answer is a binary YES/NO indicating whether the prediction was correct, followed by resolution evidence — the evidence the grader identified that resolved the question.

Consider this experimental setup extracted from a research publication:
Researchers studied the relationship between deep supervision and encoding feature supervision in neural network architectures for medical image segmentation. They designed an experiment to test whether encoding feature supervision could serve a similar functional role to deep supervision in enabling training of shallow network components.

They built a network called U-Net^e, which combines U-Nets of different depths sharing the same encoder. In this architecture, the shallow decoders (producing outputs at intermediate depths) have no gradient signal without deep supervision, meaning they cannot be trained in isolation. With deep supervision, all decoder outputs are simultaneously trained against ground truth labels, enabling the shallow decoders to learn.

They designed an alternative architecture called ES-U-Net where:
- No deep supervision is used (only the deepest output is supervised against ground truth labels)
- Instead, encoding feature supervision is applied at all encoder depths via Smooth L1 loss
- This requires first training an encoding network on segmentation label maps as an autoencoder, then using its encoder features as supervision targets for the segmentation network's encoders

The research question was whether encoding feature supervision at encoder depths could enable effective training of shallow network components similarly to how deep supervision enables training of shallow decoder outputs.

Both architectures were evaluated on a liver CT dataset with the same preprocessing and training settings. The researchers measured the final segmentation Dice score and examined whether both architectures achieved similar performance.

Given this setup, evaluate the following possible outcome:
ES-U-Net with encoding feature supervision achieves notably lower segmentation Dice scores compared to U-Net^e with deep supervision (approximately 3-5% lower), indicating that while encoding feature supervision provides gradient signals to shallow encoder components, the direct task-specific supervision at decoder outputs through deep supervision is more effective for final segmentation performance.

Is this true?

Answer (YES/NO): NO